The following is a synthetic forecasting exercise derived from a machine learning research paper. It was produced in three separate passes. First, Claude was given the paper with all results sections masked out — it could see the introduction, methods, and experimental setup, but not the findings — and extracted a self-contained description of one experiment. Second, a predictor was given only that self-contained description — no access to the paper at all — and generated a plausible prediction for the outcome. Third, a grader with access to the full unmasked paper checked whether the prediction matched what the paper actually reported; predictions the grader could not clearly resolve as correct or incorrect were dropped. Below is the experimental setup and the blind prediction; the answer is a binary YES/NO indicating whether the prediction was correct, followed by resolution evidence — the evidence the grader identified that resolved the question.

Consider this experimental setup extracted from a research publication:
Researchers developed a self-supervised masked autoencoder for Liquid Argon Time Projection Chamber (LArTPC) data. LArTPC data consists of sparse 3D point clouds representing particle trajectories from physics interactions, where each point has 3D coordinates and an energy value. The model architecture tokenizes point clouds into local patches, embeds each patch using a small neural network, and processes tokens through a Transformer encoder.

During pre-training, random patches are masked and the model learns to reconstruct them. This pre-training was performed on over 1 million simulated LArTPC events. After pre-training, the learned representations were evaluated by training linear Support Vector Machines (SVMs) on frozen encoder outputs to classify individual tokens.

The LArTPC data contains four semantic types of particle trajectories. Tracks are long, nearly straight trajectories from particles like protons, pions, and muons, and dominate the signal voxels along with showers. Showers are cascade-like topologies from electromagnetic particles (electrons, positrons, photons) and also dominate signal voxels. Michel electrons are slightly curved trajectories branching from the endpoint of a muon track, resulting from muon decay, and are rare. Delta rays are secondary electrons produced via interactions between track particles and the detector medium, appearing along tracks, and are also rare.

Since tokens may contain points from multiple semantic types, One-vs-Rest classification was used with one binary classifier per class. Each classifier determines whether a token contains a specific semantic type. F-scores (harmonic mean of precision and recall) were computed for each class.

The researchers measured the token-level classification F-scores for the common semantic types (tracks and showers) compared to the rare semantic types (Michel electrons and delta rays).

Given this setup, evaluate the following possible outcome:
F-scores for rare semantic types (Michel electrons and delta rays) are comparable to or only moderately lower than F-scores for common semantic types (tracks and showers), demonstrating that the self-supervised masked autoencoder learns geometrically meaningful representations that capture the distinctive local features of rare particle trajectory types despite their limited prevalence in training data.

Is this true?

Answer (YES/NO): NO